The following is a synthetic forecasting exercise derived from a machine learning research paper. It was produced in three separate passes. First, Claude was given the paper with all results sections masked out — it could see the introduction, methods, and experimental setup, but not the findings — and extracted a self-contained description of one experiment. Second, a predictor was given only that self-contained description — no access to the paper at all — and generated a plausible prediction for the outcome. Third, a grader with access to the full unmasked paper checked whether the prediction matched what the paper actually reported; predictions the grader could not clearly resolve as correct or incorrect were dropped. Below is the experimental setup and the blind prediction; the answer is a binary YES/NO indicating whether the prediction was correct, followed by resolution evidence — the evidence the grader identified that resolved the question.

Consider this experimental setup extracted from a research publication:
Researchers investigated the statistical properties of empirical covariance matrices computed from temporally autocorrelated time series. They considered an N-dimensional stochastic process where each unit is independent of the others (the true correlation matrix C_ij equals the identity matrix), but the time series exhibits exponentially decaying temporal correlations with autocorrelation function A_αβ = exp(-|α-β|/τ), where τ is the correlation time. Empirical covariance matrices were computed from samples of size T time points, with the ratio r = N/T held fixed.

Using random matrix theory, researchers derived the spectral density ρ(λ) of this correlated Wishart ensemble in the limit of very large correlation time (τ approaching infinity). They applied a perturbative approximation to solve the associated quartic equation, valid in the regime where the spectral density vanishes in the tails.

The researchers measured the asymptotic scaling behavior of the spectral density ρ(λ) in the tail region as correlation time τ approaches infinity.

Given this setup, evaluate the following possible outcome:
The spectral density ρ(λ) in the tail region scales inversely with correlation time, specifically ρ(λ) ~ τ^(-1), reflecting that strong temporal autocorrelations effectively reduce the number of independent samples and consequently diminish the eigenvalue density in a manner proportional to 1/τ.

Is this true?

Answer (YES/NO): NO